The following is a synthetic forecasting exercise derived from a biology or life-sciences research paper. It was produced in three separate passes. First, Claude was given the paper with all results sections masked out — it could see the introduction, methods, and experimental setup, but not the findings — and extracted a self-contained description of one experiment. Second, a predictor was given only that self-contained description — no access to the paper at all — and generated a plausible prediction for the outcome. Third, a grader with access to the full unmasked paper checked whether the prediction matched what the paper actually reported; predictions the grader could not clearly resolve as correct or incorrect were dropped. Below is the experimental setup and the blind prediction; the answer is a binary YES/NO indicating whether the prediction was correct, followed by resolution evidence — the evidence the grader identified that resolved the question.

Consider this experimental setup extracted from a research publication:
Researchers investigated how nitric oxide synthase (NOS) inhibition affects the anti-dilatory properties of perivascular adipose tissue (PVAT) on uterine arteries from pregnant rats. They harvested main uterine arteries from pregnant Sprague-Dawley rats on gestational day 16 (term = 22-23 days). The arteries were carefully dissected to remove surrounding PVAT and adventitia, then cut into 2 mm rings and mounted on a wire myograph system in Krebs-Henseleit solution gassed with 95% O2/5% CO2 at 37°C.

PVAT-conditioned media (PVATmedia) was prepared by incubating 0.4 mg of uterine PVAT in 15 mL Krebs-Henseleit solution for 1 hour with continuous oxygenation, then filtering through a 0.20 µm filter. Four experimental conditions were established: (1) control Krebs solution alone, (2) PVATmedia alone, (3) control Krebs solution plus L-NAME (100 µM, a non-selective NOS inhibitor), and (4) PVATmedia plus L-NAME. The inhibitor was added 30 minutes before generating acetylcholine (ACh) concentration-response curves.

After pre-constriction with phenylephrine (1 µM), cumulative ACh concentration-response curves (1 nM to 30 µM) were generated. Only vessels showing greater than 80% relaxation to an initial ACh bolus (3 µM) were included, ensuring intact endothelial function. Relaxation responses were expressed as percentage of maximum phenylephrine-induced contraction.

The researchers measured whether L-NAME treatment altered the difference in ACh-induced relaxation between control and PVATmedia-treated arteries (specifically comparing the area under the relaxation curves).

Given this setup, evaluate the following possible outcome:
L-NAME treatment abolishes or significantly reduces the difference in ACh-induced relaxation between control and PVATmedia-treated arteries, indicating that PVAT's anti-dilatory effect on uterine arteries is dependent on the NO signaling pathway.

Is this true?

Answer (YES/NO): NO